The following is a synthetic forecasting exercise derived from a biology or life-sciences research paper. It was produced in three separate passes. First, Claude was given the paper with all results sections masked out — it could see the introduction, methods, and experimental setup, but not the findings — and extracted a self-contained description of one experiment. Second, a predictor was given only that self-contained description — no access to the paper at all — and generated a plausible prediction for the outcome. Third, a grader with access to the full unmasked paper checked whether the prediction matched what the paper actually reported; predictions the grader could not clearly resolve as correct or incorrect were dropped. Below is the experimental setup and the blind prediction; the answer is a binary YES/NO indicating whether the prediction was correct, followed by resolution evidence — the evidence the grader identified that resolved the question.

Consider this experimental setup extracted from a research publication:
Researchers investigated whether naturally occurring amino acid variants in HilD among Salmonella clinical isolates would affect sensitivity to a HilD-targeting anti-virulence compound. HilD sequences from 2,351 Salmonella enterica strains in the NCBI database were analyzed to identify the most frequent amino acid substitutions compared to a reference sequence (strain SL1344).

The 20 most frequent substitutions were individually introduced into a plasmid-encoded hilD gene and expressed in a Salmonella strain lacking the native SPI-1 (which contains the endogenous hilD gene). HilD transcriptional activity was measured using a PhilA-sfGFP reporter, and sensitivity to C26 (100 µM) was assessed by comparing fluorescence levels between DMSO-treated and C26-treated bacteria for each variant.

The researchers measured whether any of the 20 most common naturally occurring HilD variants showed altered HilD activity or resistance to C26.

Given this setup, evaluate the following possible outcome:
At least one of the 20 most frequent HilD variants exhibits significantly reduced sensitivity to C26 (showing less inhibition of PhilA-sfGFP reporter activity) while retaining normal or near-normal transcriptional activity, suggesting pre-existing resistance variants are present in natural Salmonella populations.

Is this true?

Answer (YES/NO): NO